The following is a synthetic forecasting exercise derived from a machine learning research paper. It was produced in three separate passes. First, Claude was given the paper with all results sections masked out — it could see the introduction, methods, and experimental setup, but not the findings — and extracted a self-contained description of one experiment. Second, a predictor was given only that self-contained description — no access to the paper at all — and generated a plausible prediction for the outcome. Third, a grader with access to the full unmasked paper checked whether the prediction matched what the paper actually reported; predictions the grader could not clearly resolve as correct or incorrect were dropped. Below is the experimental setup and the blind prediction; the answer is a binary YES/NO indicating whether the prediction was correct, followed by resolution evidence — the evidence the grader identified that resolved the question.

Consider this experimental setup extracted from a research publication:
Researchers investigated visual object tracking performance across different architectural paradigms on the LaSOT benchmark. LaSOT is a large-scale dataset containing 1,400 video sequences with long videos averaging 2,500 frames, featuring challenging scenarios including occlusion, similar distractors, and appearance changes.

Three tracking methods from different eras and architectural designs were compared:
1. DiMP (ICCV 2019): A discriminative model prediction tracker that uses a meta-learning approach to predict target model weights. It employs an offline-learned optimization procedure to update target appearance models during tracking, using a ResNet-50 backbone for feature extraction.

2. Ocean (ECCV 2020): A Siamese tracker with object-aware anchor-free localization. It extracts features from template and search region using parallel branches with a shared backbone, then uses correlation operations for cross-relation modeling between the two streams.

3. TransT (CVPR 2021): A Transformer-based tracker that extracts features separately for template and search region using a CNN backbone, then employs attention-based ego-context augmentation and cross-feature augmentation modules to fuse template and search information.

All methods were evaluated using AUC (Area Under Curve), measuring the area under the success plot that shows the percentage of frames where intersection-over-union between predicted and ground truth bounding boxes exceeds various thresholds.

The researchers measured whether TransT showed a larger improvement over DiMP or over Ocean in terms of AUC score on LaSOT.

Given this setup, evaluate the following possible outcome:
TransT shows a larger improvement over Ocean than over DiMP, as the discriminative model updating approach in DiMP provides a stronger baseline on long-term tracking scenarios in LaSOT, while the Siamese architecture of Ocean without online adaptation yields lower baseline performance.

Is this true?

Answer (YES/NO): YES